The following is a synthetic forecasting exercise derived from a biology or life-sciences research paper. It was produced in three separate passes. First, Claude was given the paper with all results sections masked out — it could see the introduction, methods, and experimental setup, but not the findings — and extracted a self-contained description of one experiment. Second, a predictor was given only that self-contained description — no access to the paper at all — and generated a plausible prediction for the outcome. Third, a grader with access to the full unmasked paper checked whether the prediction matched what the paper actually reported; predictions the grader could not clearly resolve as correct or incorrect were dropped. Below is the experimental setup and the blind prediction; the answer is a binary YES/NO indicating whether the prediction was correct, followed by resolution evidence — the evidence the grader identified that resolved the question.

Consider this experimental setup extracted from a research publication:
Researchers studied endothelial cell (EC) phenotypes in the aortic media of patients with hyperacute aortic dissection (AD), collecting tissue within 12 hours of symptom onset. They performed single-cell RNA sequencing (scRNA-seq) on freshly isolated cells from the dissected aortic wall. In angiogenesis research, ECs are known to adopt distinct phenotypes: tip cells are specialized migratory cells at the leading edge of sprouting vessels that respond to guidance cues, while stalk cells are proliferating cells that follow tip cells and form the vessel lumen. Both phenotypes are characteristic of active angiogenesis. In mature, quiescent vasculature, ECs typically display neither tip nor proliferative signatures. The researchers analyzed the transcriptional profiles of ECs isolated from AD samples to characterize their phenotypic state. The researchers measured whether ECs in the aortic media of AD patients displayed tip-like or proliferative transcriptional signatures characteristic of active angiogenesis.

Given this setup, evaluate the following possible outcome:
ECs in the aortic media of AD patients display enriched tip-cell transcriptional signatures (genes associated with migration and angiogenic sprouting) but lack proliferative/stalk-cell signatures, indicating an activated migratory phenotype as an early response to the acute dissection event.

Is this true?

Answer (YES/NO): NO